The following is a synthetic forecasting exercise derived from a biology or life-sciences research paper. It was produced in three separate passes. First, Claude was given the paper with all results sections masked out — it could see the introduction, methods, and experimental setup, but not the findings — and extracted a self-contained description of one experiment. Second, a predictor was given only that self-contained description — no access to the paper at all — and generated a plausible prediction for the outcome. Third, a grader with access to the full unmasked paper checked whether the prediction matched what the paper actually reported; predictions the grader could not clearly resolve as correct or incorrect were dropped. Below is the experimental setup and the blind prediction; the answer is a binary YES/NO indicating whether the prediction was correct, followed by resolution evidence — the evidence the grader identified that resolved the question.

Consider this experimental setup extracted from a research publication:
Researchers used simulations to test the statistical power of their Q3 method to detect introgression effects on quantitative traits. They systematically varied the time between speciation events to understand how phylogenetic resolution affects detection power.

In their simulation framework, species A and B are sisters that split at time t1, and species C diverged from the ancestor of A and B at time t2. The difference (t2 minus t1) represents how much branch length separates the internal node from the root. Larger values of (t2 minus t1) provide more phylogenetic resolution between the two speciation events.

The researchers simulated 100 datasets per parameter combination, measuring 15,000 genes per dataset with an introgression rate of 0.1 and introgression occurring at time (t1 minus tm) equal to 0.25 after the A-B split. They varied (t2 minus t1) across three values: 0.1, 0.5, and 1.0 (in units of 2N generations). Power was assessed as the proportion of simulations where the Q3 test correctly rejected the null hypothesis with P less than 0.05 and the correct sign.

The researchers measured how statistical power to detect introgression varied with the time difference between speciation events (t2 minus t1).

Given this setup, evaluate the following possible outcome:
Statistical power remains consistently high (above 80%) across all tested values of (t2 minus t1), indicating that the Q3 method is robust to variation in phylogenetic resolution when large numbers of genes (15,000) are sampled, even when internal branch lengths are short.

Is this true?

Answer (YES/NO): NO